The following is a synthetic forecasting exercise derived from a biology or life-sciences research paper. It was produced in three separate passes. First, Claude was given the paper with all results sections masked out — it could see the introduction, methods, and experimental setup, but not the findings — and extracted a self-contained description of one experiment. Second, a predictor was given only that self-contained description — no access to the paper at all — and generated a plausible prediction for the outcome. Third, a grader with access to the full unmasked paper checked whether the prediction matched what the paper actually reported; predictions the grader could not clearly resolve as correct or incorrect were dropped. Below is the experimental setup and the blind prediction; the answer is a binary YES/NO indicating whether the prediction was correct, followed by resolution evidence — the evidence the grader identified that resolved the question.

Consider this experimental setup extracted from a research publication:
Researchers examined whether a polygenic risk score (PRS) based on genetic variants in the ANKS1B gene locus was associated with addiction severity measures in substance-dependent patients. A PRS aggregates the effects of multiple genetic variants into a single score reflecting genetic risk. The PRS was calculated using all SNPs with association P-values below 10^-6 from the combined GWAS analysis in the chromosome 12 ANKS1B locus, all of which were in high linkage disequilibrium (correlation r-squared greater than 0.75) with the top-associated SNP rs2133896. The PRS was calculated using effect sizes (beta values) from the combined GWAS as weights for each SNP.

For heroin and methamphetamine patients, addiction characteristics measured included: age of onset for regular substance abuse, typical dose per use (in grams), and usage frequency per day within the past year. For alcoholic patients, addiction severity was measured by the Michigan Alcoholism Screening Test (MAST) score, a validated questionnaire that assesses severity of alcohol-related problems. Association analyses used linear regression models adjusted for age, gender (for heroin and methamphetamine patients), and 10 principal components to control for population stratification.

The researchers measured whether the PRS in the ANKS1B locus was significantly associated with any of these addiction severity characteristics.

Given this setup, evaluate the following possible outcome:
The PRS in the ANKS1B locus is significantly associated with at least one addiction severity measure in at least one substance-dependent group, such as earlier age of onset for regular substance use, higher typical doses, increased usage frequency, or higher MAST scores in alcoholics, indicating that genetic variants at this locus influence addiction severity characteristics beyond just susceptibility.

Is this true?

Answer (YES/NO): YES